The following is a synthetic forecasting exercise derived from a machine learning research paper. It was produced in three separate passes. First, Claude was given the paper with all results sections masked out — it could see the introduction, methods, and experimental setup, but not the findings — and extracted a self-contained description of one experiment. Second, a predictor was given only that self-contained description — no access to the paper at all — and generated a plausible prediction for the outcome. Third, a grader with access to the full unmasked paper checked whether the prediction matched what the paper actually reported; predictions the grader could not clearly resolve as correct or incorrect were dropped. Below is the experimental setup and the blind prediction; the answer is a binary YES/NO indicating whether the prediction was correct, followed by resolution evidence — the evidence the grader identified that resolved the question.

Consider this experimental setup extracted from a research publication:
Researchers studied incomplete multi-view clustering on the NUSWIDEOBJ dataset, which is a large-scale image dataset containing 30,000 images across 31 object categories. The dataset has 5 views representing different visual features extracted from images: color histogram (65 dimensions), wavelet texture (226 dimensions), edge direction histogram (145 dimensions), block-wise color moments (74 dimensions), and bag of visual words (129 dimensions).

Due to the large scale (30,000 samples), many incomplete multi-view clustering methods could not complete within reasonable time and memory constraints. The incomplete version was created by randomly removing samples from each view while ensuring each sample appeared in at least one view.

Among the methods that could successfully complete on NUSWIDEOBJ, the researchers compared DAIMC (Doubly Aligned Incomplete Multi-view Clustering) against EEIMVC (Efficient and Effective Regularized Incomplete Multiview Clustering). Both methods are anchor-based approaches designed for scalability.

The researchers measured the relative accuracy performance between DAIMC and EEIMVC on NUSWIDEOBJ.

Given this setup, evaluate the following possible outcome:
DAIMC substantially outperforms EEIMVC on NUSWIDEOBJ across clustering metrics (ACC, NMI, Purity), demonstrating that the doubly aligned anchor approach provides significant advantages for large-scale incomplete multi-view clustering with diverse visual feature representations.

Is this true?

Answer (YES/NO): YES